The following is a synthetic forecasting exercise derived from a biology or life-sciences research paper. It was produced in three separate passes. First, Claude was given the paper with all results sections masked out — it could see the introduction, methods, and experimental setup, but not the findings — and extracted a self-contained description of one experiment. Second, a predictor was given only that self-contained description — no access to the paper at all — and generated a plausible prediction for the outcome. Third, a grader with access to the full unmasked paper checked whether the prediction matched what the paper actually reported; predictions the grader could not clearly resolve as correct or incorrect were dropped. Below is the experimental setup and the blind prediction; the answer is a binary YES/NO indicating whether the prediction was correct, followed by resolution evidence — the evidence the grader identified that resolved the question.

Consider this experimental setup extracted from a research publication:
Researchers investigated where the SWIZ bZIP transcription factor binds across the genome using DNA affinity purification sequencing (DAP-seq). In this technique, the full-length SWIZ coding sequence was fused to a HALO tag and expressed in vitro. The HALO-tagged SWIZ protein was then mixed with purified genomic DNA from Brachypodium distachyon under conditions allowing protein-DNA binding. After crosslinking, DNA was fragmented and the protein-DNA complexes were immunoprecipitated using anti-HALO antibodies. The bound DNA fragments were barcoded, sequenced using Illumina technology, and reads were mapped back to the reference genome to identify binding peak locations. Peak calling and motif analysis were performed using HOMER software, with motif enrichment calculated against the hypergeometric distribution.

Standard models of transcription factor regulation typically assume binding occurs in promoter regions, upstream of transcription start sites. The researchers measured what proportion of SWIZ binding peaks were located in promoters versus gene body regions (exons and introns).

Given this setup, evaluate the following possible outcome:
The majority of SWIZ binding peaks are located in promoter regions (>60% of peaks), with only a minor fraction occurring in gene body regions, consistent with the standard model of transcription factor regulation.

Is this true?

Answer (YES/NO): NO